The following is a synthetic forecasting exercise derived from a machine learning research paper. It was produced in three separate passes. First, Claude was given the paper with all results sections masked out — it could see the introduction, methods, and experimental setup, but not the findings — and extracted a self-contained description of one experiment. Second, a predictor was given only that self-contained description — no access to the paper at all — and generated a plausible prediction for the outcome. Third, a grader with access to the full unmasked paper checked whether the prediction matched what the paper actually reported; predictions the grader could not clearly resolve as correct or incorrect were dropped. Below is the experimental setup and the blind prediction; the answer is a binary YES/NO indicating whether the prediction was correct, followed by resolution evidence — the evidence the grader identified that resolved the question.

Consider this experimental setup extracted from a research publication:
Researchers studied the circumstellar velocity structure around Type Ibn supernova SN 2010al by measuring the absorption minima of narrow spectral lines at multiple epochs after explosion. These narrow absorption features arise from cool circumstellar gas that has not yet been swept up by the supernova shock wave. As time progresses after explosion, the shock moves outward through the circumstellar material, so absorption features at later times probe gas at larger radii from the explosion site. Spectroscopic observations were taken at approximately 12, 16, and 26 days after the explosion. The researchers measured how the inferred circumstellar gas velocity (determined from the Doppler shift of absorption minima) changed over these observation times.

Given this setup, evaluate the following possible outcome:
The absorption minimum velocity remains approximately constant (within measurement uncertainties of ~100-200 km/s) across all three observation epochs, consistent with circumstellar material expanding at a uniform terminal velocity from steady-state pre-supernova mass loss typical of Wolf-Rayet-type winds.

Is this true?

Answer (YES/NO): NO